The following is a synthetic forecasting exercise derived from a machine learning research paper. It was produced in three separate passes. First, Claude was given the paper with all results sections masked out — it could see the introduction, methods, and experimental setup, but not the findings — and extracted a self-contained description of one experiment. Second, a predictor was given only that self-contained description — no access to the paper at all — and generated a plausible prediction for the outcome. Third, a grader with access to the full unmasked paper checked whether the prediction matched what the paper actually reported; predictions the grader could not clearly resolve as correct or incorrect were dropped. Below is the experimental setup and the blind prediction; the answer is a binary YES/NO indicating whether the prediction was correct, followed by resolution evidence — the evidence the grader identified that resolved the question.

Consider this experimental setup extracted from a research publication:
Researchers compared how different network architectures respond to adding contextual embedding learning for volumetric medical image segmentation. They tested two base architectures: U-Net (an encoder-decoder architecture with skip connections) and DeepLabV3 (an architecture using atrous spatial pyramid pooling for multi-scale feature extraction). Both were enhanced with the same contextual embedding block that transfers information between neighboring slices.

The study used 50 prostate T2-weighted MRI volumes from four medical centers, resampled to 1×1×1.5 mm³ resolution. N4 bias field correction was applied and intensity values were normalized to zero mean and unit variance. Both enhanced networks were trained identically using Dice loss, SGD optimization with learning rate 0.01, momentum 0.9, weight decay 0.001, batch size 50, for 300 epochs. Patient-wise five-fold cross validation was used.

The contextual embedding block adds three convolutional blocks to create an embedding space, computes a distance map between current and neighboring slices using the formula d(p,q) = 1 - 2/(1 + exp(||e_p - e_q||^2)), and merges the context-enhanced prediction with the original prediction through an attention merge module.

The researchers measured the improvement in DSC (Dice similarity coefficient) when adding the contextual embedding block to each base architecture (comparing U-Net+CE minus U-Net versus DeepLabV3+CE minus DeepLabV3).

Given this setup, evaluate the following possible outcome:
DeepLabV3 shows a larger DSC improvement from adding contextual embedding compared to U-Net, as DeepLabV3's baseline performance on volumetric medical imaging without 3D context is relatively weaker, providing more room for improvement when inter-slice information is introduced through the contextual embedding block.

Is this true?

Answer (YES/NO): NO